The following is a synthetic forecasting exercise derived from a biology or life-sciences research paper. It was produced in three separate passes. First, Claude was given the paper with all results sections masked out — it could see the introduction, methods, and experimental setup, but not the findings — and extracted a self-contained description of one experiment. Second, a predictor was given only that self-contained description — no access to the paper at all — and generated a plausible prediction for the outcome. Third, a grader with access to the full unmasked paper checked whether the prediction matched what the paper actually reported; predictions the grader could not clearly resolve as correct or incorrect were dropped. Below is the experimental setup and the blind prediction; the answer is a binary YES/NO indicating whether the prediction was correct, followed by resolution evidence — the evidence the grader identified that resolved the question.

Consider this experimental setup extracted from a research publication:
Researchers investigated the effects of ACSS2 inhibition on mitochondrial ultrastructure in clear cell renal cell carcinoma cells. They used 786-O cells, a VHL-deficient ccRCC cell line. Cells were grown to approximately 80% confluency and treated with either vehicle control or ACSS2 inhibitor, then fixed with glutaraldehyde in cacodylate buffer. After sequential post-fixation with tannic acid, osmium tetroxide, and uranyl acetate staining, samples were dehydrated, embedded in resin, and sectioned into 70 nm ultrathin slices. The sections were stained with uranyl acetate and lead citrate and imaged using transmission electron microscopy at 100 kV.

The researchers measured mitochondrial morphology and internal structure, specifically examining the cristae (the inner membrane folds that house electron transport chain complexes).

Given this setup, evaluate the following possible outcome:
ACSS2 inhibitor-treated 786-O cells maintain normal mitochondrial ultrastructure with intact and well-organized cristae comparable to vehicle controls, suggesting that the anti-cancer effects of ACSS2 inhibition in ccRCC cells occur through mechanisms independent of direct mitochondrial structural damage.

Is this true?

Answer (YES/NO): NO